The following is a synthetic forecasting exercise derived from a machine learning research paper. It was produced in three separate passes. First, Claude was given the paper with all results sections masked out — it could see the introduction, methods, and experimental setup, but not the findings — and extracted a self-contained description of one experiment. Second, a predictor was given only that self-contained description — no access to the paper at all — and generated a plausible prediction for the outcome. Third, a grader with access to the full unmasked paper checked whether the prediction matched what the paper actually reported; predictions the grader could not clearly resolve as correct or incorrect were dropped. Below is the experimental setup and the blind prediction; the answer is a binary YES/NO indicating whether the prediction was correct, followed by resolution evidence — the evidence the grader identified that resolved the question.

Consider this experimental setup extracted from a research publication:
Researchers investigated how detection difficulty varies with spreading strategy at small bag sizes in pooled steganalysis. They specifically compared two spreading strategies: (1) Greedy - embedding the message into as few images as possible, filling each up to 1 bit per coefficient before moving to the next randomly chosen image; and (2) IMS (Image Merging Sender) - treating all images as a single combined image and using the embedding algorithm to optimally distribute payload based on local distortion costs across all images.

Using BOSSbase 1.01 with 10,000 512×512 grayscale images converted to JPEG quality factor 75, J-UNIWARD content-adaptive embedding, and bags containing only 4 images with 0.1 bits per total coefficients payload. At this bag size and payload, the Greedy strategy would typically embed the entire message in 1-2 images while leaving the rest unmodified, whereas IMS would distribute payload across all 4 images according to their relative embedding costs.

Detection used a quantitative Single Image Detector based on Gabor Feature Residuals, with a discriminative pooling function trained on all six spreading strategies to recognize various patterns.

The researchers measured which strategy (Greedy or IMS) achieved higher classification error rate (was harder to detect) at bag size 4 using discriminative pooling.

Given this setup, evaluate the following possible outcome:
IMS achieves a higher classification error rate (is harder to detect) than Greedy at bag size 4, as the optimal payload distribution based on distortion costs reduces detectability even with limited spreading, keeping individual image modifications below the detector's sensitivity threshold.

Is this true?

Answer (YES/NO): YES